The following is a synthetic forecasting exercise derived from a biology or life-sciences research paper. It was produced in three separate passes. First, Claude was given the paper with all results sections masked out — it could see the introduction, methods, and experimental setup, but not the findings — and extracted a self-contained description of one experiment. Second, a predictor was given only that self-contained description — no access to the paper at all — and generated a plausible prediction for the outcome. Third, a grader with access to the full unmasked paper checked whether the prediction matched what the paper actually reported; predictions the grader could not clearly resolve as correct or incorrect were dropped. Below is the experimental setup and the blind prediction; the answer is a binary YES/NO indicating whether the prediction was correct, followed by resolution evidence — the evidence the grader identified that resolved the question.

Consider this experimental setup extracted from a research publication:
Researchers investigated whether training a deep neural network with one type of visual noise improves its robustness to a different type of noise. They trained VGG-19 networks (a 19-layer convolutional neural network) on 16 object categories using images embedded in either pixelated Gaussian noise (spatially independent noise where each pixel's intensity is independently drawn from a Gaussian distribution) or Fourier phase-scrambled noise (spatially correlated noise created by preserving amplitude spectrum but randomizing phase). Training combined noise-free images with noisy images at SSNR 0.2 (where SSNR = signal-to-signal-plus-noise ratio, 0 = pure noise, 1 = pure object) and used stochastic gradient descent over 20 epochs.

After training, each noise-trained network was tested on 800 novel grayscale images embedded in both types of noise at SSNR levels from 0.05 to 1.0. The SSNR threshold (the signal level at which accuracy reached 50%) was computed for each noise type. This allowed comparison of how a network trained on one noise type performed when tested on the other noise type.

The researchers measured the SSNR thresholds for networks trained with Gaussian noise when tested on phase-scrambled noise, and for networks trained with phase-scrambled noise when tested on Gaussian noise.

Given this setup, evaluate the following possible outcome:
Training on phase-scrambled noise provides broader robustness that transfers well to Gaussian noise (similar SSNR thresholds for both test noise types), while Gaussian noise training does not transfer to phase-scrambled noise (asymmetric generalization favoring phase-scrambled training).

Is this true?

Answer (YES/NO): NO